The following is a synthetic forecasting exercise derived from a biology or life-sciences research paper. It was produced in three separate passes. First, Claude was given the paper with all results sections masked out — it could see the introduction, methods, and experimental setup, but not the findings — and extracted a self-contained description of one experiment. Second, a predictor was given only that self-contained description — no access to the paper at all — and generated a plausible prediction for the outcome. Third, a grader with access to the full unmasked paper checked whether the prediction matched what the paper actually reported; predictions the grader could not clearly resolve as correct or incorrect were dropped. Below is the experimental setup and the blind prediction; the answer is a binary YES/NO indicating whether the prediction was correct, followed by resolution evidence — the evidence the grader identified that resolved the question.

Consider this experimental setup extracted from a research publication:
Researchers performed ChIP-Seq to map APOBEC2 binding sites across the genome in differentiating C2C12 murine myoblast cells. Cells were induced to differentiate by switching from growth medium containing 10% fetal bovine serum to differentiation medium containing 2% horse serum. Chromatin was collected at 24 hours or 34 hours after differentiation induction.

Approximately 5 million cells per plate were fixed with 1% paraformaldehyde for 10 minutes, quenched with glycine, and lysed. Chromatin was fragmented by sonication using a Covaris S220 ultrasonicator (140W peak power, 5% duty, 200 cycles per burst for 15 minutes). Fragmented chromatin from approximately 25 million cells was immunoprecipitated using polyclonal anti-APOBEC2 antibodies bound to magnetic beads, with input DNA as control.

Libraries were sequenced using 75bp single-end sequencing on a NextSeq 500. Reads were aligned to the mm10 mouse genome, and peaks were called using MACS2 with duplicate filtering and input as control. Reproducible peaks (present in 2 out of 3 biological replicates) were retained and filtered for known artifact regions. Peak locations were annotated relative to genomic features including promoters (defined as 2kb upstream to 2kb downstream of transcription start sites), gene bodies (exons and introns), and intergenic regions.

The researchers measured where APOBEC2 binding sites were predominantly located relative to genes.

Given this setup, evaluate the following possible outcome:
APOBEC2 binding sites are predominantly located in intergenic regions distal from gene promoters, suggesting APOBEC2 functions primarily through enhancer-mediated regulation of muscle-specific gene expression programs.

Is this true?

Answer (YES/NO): NO